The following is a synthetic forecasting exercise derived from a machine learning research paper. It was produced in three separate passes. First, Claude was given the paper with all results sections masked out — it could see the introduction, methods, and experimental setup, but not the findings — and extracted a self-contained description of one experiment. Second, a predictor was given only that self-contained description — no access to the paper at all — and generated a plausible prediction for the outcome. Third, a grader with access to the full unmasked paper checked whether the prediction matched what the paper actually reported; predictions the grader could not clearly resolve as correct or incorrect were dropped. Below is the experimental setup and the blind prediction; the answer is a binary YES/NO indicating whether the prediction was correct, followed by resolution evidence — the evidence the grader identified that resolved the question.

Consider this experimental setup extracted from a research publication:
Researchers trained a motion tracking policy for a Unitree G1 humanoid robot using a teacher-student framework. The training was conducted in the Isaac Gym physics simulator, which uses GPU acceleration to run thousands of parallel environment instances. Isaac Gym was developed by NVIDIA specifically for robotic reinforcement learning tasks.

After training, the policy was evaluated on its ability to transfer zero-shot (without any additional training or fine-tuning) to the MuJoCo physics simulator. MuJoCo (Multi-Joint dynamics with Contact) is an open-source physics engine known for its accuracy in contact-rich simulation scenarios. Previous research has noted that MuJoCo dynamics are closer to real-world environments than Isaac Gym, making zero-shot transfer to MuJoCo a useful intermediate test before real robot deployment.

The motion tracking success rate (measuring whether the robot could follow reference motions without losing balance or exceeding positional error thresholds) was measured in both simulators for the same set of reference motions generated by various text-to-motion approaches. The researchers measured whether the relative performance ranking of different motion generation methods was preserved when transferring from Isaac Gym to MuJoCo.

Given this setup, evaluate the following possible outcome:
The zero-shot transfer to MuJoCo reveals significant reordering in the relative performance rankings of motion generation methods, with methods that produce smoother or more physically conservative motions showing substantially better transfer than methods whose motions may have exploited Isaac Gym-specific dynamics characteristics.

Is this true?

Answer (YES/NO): NO